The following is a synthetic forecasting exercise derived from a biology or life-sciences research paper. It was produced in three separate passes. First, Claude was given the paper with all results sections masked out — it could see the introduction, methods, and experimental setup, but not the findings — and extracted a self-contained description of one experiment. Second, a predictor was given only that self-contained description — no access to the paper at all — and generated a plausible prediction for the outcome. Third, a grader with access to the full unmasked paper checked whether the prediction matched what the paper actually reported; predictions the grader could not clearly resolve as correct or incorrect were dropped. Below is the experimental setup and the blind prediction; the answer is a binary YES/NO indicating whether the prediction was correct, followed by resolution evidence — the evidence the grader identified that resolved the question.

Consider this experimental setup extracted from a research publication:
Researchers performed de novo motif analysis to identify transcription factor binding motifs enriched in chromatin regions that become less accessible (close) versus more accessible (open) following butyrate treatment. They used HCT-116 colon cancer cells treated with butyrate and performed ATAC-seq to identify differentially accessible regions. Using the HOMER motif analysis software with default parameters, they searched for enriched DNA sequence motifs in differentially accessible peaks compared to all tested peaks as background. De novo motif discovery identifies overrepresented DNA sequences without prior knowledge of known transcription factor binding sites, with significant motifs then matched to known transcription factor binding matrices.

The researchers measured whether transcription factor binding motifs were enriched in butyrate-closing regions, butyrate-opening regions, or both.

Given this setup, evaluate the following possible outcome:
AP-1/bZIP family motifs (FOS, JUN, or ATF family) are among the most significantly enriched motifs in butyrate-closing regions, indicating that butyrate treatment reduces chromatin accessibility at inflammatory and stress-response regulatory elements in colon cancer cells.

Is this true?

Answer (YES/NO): YES